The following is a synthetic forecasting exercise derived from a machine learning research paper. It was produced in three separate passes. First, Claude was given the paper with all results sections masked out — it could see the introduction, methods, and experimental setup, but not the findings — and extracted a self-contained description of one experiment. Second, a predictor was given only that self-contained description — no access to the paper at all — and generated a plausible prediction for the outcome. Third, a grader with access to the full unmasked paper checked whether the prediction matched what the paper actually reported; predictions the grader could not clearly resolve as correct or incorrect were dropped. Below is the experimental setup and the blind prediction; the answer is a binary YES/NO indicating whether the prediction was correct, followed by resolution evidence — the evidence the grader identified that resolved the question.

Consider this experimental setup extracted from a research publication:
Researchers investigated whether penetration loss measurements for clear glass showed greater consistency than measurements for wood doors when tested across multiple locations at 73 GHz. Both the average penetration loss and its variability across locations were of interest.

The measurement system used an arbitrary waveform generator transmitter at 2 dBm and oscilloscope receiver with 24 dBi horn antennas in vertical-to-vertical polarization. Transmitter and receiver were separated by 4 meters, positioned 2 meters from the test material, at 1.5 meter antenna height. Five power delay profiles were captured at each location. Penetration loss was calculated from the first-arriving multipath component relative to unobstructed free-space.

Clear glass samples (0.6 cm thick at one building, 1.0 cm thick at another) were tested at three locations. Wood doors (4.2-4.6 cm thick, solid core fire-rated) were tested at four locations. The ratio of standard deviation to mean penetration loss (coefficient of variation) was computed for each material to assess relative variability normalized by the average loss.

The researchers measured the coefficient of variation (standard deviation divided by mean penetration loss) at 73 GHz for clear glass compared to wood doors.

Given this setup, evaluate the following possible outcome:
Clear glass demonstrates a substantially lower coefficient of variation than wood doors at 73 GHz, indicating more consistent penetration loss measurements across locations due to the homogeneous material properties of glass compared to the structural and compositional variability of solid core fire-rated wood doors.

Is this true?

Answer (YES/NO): YES